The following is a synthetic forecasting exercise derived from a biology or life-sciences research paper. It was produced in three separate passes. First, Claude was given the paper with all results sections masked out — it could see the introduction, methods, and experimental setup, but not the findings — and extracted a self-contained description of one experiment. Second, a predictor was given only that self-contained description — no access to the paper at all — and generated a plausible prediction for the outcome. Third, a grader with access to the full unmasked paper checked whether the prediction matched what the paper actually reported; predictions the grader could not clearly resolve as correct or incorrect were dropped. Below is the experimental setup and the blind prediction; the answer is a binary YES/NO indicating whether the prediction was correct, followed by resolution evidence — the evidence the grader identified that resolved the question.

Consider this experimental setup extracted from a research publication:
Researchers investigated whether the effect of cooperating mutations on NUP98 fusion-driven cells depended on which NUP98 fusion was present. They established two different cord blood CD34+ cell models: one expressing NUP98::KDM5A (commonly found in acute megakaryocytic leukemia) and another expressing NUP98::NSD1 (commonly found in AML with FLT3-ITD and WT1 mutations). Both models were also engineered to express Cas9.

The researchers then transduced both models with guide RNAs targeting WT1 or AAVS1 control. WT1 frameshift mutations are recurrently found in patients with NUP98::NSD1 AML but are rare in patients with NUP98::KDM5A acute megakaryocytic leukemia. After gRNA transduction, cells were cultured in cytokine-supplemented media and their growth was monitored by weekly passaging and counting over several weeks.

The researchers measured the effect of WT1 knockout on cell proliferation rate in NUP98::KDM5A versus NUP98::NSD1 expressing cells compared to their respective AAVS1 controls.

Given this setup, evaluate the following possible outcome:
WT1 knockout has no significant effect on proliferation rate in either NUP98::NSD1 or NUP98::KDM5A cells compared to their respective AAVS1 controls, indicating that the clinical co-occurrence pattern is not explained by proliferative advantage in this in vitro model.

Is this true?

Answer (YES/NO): NO